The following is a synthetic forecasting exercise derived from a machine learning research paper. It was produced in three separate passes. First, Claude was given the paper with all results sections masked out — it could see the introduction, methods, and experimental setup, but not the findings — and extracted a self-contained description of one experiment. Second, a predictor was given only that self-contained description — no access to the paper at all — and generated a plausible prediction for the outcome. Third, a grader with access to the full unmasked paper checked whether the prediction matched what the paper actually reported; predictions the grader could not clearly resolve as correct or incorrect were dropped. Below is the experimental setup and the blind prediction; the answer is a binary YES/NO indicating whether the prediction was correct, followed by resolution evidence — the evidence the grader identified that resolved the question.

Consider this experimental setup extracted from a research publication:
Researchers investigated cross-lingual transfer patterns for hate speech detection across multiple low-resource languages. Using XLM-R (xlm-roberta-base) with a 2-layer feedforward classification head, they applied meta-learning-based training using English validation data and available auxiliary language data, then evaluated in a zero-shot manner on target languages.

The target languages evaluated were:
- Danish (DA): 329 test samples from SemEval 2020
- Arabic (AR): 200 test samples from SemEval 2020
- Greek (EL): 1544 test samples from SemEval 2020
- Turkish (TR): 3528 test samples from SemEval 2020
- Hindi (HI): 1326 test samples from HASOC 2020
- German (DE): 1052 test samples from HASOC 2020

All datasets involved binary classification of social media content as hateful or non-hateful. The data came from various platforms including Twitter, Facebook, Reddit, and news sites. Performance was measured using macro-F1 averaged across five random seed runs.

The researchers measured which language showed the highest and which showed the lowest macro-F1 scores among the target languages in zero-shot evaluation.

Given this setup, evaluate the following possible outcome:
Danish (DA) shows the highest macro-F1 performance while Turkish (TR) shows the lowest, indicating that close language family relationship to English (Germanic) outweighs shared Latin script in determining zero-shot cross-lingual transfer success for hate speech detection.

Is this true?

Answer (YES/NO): NO